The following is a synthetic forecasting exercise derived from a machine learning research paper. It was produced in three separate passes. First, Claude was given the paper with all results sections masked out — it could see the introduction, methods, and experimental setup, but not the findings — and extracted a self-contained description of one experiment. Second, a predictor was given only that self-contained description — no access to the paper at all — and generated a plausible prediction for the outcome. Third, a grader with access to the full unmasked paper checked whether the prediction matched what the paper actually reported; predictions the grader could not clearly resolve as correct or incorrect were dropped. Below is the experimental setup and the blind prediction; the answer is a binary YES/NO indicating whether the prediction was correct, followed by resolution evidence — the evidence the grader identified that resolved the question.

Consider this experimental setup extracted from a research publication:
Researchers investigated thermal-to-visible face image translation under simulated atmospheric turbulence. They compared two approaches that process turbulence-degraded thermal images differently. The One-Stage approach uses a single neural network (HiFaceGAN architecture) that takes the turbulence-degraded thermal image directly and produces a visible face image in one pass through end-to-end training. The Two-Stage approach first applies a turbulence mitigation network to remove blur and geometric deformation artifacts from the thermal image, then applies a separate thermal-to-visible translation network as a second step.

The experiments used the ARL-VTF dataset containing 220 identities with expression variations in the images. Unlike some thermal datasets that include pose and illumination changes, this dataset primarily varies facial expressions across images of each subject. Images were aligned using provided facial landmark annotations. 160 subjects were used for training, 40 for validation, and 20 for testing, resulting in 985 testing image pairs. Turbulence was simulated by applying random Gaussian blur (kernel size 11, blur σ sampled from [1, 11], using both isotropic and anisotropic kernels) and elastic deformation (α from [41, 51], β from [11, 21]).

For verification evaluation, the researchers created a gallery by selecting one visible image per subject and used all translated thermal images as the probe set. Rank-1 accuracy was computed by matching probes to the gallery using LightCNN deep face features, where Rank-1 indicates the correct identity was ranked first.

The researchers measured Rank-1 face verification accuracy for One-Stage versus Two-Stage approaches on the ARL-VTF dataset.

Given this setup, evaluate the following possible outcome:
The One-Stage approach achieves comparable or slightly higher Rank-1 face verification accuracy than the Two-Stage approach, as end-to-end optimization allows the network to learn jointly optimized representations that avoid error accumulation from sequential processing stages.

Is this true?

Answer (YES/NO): NO